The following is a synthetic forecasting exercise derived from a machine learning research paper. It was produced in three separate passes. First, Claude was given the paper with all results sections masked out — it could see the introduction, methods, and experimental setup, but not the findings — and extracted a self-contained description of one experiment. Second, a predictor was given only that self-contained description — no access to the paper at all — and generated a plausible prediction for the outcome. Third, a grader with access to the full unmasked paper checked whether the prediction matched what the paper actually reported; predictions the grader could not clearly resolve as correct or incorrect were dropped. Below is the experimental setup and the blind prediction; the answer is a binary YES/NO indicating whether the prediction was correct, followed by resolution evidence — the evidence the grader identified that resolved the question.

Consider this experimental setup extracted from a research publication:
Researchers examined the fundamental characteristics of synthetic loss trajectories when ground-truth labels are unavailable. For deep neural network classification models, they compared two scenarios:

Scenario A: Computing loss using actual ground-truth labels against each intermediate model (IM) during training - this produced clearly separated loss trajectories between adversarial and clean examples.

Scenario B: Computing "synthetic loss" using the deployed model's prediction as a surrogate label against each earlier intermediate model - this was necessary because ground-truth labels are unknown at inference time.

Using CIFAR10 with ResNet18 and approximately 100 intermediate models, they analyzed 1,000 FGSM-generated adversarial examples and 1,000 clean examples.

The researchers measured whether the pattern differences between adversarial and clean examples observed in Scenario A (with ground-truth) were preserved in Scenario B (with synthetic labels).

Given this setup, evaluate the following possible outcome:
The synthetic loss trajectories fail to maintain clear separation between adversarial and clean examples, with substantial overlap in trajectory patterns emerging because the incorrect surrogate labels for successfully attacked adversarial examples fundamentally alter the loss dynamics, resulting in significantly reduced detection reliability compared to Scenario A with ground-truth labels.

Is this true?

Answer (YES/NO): YES